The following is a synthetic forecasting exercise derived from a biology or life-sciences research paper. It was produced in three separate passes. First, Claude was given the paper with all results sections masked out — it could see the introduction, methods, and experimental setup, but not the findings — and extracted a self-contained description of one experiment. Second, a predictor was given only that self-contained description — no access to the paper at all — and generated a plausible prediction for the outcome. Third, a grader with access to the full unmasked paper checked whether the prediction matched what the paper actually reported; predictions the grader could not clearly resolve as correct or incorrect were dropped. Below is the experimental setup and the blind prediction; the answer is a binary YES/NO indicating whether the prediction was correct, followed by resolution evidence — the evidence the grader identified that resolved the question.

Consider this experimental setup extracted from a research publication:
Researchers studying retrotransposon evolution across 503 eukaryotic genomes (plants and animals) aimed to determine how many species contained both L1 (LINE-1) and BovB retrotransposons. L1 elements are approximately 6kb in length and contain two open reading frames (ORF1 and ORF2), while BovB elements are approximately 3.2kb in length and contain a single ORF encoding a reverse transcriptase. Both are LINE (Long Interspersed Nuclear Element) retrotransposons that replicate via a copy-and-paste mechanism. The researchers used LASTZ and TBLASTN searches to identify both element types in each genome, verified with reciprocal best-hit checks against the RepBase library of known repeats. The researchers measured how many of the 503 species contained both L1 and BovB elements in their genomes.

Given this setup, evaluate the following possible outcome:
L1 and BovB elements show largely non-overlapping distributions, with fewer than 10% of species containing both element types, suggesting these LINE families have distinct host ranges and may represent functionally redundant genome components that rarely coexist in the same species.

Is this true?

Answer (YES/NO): YES